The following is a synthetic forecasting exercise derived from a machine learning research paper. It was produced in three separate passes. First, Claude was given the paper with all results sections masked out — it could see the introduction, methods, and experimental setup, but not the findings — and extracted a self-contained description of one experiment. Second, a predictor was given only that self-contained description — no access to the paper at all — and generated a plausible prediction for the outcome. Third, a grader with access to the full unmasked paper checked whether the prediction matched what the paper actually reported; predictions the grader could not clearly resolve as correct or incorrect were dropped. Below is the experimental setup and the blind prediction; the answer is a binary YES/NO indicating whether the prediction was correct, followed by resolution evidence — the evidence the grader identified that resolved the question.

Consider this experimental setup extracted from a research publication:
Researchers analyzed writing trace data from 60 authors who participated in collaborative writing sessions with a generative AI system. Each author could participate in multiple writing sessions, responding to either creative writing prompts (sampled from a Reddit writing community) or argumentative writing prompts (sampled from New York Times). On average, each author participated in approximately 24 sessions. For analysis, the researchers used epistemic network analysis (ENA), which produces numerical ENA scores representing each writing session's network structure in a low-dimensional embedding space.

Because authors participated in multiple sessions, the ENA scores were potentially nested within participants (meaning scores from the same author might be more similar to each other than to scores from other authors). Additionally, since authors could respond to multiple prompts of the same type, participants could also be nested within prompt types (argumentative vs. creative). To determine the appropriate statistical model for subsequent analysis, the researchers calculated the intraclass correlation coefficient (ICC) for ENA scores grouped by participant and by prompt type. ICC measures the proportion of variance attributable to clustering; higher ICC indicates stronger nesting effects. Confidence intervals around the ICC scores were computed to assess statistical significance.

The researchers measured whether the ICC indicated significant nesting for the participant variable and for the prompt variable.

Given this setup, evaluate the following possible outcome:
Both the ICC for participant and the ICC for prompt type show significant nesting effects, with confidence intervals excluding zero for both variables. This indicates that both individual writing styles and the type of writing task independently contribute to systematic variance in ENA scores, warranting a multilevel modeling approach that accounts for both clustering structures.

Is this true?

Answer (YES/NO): NO